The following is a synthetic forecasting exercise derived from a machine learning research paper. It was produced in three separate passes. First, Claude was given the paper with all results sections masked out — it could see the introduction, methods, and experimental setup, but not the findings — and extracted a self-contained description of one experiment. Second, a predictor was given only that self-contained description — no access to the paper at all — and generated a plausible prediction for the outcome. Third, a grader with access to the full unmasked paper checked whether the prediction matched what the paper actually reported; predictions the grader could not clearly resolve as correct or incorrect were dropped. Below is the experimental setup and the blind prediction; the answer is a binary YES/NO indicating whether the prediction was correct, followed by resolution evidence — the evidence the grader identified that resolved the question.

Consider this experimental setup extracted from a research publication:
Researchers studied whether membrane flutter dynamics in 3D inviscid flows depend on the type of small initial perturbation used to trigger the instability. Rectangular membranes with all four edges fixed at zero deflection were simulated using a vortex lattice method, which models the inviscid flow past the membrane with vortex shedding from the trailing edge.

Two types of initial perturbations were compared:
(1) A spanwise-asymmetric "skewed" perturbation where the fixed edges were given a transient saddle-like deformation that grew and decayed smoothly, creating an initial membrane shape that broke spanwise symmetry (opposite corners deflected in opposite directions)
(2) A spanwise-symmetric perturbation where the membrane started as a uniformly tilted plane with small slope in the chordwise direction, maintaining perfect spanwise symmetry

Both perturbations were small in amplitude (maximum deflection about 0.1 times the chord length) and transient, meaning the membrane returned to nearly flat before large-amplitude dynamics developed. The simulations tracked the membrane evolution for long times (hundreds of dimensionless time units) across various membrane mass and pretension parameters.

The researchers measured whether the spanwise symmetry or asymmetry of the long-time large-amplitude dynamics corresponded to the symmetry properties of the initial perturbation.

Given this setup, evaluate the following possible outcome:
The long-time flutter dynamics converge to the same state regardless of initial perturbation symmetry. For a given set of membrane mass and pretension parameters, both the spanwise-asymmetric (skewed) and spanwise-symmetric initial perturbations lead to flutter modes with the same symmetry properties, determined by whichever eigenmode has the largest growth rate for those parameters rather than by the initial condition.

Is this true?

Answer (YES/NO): NO